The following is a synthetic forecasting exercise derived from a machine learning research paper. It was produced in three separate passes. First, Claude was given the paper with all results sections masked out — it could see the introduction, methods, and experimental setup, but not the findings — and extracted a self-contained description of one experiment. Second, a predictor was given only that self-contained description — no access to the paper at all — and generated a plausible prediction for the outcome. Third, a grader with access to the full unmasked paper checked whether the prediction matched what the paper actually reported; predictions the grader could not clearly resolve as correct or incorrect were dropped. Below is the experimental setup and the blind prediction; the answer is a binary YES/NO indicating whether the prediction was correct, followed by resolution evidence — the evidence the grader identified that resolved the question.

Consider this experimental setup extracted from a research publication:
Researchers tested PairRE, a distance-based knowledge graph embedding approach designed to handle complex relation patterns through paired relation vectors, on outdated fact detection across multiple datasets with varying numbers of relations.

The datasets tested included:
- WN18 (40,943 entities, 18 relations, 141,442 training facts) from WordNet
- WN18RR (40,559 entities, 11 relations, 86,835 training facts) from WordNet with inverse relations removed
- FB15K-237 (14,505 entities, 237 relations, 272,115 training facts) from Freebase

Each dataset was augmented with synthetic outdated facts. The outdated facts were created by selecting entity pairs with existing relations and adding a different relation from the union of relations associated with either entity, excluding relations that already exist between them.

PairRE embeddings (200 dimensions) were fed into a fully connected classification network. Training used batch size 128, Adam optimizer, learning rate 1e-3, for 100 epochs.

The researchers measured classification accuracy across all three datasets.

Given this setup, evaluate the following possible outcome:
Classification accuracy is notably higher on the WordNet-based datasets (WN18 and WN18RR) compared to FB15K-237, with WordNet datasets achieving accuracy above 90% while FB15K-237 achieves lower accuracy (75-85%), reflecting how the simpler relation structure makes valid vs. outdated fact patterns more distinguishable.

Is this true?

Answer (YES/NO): NO